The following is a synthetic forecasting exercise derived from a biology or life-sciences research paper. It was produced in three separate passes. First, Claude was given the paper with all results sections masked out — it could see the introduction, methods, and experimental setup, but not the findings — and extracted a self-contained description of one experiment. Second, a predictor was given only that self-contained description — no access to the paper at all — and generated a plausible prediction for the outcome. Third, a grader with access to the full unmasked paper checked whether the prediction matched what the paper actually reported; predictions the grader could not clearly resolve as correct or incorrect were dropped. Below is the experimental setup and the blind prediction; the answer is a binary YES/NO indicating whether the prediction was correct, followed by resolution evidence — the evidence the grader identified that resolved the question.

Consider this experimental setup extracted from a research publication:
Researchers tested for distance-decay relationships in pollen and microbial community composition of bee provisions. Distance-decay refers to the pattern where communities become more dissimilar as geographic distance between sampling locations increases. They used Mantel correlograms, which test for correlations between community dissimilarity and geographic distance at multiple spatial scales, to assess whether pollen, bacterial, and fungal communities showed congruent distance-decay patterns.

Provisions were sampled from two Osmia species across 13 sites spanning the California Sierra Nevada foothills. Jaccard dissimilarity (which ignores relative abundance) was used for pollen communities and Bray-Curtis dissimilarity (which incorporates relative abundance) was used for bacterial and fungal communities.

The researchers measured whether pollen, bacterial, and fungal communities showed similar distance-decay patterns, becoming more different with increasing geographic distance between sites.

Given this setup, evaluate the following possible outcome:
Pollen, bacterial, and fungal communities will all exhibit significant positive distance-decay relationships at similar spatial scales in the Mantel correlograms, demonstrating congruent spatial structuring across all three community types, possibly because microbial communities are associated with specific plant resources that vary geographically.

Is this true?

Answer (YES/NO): NO